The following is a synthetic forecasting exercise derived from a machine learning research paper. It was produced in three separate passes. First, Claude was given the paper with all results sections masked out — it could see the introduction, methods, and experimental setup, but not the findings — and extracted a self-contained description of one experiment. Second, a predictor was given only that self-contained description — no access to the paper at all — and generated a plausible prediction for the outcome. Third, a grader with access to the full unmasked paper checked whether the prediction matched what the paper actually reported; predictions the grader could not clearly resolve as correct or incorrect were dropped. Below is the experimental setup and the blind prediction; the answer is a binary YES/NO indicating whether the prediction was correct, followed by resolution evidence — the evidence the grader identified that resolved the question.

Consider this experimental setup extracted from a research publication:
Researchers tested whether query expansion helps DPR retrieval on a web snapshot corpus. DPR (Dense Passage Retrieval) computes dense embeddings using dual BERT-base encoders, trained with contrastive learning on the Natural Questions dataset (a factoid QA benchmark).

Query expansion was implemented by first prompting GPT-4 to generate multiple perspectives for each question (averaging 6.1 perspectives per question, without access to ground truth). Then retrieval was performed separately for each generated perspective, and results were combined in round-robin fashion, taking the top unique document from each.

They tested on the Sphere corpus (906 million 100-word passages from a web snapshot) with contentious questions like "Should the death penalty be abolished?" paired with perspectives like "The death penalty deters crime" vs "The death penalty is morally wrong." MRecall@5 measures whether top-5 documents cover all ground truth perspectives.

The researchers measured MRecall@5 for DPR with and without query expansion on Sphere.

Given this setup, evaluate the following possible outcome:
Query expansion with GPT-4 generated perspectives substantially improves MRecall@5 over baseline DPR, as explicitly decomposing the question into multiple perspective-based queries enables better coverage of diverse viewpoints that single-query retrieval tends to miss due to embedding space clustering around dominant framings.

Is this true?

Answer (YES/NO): NO